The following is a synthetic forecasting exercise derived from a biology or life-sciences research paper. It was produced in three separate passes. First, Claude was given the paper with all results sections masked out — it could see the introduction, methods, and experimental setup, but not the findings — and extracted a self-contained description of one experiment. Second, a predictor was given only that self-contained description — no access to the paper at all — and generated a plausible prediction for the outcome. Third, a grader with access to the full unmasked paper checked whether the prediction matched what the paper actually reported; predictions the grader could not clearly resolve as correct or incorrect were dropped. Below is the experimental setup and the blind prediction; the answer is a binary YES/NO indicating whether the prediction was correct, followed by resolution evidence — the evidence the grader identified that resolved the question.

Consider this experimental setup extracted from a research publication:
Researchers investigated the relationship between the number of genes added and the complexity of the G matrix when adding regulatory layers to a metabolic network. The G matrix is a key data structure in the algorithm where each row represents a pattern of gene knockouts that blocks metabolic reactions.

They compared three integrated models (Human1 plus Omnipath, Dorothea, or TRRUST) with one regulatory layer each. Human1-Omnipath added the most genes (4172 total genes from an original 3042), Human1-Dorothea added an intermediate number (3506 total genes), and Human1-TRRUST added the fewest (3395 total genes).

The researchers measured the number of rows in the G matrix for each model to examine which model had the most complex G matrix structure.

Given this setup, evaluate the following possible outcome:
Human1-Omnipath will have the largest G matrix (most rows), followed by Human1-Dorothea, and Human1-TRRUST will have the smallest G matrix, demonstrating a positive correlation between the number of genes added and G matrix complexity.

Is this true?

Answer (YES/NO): NO